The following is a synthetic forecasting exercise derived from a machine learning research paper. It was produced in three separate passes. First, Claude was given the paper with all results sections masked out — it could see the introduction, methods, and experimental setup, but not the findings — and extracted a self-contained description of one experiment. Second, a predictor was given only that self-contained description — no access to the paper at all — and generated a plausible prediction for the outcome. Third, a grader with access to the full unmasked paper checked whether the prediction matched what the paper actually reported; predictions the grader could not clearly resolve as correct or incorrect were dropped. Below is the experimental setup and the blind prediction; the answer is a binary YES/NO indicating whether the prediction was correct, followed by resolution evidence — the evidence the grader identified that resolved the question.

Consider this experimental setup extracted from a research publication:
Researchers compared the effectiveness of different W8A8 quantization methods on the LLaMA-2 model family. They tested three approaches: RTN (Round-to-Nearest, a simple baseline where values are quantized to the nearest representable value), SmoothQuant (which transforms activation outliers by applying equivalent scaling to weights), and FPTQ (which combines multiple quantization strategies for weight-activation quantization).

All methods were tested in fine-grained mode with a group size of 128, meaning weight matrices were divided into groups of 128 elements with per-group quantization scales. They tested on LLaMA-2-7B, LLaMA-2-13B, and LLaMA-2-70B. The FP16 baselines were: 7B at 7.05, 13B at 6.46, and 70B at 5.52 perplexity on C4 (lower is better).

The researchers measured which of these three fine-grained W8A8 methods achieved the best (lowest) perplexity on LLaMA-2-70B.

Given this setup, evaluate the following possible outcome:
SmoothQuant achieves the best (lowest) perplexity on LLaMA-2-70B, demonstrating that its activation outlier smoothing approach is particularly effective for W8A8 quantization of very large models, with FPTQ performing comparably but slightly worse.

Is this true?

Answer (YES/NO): NO